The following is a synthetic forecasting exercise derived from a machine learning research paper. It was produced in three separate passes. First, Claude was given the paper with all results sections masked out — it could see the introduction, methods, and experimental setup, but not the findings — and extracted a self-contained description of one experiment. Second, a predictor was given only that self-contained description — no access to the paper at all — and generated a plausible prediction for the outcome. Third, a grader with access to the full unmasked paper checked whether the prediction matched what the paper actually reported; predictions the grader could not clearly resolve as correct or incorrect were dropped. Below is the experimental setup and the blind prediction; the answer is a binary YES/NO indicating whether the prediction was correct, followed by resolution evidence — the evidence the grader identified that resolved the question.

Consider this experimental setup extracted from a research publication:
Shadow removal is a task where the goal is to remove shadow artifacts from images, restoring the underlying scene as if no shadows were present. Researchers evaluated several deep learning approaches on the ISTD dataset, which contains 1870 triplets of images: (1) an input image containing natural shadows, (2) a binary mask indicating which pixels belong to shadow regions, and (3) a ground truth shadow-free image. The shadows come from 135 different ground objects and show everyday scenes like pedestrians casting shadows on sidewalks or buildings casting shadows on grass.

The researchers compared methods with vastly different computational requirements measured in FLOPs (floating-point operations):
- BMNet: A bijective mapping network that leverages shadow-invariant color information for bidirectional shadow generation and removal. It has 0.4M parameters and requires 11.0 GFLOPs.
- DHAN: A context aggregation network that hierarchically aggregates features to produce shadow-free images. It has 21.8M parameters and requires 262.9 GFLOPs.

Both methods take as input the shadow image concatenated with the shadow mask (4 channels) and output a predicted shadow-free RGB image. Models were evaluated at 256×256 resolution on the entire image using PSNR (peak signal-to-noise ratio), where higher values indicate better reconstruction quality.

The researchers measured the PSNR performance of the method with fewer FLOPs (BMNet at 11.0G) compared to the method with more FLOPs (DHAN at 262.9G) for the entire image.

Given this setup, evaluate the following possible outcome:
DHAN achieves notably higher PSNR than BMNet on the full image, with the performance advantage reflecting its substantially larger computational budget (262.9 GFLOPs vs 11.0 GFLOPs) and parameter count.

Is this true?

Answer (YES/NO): NO